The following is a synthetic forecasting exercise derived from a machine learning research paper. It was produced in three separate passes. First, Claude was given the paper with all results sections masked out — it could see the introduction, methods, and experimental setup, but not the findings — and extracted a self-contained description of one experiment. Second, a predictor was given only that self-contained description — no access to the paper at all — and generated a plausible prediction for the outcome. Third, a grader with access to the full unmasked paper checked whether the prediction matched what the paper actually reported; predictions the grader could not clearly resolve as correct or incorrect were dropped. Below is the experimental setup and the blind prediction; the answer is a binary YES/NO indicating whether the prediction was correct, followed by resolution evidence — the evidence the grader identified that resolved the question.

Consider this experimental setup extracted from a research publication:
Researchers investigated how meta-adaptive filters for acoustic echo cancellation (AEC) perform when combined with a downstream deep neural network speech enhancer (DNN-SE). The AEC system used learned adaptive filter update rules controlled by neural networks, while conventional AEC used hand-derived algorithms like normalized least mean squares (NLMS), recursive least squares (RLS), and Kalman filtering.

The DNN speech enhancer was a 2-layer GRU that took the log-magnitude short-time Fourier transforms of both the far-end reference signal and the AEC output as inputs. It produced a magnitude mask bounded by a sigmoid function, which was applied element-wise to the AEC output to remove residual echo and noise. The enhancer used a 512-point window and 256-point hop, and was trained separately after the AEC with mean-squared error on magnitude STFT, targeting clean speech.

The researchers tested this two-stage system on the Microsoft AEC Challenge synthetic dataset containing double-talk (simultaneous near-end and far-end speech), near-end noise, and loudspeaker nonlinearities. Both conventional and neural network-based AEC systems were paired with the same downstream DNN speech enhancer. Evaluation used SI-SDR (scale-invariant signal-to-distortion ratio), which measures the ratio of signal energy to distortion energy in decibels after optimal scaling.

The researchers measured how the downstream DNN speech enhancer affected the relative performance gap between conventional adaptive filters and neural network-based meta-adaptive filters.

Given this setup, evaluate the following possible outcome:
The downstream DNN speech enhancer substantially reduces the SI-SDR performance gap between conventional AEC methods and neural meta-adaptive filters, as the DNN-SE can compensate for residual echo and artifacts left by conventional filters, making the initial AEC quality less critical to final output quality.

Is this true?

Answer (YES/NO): NO